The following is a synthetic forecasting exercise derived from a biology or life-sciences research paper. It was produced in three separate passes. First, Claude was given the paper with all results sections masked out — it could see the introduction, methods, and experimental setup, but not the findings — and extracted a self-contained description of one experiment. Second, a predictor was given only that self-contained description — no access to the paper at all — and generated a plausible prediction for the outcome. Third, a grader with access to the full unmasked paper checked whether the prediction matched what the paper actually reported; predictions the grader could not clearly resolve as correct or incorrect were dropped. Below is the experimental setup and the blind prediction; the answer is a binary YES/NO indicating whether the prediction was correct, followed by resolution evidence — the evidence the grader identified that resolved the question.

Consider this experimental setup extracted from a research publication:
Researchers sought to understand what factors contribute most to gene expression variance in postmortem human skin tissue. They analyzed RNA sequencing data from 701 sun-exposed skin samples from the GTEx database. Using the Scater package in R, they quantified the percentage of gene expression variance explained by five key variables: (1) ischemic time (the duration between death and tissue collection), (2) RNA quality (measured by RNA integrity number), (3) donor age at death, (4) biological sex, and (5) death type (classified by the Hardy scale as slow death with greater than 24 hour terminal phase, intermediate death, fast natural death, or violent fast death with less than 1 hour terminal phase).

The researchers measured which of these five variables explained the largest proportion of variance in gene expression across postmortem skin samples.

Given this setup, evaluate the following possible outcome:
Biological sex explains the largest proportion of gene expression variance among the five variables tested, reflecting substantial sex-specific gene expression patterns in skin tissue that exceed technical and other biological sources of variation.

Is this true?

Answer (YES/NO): NO